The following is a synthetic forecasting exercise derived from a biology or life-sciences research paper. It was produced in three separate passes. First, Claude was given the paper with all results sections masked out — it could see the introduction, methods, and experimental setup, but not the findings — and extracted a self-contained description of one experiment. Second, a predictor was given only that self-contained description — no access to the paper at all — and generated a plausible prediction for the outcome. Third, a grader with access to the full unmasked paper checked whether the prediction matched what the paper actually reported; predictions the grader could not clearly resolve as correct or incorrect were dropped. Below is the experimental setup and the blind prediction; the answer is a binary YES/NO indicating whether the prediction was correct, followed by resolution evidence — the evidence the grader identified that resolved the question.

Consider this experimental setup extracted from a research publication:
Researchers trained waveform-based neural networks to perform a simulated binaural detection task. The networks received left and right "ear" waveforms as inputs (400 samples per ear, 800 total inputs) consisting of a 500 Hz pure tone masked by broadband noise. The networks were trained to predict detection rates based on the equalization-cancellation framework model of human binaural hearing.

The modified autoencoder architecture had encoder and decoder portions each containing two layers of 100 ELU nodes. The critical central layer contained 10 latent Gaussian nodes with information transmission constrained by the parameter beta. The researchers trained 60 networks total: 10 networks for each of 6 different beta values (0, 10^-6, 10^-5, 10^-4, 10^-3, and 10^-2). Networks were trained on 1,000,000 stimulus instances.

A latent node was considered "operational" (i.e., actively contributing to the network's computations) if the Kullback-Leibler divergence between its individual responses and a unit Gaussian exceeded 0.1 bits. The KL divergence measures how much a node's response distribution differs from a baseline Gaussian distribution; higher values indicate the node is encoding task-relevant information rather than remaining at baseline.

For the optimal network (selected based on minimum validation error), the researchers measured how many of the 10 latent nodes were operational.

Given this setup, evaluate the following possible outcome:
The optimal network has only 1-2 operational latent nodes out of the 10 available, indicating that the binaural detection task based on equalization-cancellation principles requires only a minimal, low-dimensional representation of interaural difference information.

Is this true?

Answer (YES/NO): NO